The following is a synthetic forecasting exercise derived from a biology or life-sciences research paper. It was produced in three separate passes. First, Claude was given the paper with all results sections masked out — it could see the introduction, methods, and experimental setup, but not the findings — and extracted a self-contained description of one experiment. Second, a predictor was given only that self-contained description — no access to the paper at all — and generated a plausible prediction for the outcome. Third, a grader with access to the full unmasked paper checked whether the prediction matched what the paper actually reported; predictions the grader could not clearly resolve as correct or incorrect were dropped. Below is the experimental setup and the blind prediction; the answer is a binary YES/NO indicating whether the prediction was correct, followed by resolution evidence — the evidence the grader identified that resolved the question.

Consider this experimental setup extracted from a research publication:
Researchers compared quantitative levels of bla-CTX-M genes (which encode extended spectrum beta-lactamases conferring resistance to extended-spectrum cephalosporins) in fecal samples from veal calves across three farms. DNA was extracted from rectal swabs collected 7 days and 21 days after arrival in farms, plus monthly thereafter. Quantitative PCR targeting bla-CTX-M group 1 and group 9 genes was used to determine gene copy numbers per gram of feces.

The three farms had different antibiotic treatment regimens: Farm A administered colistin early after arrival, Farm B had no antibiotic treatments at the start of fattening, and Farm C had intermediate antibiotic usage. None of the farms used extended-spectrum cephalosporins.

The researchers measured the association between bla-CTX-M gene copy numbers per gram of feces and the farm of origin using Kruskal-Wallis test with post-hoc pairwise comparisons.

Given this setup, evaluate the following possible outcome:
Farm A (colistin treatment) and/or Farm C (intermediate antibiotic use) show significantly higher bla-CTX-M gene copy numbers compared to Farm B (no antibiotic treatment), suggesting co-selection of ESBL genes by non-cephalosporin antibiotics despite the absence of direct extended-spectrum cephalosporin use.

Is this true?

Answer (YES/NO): YES